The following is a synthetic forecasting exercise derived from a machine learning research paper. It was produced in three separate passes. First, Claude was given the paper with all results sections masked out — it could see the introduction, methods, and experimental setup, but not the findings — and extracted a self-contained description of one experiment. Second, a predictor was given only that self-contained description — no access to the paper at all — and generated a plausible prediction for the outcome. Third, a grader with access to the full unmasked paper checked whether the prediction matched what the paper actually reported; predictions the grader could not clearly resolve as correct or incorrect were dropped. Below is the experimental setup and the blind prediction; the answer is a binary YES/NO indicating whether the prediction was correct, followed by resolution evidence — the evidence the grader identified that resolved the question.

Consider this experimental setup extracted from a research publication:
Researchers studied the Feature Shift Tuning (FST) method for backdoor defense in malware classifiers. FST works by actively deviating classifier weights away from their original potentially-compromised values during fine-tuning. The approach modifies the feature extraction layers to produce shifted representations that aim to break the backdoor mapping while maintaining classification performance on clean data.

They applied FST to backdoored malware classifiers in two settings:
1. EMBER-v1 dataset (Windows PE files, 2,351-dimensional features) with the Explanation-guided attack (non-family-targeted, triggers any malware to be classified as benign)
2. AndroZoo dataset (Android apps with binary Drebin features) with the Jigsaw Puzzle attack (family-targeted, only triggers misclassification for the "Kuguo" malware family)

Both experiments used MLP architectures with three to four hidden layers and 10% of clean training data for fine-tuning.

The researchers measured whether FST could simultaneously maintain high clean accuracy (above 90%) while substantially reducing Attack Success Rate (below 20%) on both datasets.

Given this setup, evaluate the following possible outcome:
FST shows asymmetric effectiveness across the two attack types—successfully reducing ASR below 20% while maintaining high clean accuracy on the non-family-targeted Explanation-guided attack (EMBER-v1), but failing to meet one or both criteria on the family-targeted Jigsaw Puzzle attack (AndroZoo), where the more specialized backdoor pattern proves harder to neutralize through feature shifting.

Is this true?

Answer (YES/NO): NO